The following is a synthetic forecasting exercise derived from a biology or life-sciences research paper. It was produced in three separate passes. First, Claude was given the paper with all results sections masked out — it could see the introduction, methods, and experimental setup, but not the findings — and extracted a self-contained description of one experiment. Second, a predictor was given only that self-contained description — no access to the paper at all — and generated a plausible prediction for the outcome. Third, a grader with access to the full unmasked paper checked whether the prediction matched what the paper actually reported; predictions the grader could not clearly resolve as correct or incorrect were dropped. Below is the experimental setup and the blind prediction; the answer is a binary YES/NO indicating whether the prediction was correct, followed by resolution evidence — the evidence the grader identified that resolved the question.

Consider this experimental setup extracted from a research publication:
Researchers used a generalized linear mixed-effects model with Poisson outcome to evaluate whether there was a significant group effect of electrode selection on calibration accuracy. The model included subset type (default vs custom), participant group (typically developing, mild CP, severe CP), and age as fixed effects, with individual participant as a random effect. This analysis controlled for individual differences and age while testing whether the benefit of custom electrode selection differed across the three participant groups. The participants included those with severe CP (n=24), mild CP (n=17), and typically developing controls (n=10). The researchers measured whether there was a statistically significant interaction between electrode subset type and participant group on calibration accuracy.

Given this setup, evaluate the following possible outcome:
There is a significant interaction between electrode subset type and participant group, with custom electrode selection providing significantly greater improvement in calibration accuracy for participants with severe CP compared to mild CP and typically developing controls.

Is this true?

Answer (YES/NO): YES